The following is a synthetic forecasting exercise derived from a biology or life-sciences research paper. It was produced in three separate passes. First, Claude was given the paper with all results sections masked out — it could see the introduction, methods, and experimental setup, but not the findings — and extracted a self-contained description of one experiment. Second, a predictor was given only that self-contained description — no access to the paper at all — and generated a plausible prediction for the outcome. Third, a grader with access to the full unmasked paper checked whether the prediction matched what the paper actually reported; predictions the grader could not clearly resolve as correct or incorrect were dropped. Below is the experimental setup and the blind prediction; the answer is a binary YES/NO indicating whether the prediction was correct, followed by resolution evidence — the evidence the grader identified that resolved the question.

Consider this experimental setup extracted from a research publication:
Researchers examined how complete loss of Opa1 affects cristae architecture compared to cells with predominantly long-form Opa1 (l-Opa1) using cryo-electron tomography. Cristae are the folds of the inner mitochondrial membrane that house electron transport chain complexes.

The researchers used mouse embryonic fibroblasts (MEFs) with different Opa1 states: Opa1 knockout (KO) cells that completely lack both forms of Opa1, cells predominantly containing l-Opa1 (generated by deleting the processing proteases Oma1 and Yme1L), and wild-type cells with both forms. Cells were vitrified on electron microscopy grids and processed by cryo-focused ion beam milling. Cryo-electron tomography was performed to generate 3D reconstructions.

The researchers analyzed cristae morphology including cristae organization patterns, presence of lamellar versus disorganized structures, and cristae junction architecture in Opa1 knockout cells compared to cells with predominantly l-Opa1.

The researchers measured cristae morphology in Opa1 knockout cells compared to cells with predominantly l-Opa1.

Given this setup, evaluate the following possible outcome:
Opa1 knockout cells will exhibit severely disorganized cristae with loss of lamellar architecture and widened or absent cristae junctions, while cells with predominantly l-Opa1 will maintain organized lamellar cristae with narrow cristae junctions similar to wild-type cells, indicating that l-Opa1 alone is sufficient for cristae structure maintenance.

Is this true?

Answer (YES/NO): NO